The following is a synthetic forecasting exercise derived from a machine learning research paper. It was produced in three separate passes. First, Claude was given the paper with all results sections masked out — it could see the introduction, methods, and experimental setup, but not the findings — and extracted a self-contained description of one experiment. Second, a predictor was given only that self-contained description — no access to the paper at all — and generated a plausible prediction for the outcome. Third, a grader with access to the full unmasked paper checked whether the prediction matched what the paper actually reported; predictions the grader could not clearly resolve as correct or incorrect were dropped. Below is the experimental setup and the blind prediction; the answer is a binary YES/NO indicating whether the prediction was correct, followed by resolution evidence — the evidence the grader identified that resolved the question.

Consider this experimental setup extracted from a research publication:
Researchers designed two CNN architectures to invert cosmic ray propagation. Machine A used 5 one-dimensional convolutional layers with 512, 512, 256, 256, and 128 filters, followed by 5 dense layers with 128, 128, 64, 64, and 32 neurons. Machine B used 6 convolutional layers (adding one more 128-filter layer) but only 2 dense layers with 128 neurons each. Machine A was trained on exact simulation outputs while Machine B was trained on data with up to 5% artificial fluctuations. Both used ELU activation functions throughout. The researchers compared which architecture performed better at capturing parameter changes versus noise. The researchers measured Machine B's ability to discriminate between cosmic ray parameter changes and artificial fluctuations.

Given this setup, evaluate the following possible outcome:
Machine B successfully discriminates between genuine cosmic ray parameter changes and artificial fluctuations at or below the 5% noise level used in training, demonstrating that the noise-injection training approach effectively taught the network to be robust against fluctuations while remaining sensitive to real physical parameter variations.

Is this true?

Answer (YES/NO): NO